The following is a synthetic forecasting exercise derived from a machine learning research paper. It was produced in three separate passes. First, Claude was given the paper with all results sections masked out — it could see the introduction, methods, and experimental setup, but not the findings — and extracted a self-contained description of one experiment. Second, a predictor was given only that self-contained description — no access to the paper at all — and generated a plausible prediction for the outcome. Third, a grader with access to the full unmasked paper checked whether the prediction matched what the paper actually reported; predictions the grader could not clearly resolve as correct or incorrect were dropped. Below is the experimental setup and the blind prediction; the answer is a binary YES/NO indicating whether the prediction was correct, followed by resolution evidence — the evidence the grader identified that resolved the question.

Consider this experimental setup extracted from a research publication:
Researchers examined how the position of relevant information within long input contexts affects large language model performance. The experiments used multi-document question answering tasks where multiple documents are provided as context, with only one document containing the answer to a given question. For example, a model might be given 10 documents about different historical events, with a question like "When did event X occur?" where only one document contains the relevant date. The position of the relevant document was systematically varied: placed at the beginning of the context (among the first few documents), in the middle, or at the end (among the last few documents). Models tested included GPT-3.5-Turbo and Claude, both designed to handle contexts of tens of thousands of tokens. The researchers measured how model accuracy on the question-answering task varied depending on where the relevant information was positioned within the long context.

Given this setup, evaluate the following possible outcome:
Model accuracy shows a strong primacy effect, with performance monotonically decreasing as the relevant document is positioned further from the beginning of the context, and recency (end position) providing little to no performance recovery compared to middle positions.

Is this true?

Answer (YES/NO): NO